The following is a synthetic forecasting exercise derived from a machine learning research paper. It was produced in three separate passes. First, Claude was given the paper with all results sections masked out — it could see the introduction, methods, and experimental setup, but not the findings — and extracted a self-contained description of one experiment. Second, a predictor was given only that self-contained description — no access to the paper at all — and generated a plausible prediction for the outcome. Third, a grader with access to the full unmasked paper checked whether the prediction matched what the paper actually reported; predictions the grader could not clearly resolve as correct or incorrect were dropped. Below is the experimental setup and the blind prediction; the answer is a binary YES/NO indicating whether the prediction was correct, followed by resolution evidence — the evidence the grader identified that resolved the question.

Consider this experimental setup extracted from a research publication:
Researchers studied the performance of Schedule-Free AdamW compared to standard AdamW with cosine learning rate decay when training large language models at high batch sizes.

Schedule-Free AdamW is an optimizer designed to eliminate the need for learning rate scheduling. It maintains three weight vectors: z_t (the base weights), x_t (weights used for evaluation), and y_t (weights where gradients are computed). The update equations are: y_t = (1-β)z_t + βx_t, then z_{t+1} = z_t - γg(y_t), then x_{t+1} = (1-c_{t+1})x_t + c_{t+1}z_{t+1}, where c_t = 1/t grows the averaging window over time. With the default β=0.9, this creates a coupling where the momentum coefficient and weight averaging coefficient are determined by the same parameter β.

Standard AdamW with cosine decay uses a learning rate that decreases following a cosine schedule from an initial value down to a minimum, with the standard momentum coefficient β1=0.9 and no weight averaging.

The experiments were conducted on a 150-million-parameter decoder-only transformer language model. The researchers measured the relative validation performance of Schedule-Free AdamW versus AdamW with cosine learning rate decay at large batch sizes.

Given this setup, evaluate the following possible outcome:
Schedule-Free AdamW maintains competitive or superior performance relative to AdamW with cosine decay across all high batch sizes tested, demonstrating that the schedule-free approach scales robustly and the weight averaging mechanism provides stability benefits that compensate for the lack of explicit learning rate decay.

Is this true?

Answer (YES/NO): NO